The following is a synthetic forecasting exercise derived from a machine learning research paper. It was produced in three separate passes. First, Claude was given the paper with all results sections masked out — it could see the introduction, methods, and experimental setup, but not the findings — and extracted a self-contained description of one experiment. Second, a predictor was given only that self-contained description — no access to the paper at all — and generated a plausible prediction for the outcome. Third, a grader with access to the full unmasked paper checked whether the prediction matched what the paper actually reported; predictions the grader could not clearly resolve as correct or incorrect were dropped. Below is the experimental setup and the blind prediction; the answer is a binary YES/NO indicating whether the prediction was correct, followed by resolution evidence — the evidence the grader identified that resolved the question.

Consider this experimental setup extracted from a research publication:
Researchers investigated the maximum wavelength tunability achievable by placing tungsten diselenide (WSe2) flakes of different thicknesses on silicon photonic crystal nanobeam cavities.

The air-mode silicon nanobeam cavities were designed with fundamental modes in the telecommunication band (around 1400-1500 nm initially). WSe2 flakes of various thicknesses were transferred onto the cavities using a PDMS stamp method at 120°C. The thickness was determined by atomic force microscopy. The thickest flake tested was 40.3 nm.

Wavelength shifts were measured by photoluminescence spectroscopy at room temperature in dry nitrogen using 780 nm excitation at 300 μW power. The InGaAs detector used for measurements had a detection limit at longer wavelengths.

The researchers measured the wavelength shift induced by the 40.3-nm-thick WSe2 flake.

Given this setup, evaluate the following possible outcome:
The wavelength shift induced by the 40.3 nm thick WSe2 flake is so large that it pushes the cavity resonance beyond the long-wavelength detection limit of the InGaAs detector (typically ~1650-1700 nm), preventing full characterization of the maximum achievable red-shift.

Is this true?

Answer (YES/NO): NO